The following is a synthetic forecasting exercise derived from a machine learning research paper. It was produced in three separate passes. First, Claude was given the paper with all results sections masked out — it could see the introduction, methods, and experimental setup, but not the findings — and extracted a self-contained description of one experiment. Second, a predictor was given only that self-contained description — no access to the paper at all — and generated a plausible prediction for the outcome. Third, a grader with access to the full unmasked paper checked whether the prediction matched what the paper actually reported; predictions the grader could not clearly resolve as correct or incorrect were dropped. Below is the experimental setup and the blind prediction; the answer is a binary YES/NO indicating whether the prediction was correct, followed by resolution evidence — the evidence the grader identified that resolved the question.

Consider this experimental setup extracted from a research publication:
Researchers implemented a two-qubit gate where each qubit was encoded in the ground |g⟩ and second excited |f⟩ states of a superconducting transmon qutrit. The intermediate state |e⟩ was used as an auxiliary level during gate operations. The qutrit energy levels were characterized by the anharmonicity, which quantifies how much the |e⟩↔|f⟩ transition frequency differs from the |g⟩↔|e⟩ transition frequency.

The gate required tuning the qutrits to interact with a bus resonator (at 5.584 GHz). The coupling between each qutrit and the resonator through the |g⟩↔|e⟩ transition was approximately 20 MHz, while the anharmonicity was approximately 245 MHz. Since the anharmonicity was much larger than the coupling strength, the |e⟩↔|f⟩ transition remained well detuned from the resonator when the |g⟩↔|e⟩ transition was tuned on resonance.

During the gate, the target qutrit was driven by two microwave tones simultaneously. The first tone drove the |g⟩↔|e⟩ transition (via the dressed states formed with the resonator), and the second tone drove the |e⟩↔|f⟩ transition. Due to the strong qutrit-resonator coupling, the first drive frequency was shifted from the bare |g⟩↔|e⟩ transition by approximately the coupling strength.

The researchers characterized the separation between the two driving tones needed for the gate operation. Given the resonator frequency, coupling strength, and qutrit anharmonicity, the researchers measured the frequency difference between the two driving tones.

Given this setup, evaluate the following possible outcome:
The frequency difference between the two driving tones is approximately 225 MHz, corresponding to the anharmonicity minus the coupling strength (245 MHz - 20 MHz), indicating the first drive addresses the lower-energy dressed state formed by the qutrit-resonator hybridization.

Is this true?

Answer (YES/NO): NO